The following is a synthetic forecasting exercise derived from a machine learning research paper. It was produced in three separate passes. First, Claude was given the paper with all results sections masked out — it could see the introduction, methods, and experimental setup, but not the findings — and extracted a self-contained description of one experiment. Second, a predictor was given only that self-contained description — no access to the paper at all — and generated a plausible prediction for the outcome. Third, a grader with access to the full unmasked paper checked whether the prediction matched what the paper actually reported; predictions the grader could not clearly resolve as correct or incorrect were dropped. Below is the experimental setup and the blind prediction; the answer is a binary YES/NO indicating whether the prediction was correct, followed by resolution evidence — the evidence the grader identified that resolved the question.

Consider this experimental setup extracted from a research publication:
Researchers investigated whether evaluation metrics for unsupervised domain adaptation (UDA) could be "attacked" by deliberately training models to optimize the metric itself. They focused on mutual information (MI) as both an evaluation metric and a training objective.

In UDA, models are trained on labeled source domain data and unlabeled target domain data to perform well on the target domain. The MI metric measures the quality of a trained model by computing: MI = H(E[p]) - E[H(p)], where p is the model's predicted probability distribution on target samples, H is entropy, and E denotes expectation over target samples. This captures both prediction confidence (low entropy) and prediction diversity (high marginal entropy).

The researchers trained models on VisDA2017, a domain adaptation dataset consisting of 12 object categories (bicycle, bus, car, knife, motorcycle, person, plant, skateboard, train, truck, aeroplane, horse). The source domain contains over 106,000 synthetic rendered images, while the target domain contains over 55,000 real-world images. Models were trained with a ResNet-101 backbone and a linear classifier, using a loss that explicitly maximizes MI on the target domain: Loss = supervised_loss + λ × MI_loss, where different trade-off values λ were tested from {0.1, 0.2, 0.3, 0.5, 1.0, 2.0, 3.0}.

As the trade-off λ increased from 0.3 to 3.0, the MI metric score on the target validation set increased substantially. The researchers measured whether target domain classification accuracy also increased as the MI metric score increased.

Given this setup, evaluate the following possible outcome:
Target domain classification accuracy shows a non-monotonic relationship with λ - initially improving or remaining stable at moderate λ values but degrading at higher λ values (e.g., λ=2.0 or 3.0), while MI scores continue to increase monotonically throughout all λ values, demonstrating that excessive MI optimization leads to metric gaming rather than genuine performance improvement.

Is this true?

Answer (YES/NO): NO